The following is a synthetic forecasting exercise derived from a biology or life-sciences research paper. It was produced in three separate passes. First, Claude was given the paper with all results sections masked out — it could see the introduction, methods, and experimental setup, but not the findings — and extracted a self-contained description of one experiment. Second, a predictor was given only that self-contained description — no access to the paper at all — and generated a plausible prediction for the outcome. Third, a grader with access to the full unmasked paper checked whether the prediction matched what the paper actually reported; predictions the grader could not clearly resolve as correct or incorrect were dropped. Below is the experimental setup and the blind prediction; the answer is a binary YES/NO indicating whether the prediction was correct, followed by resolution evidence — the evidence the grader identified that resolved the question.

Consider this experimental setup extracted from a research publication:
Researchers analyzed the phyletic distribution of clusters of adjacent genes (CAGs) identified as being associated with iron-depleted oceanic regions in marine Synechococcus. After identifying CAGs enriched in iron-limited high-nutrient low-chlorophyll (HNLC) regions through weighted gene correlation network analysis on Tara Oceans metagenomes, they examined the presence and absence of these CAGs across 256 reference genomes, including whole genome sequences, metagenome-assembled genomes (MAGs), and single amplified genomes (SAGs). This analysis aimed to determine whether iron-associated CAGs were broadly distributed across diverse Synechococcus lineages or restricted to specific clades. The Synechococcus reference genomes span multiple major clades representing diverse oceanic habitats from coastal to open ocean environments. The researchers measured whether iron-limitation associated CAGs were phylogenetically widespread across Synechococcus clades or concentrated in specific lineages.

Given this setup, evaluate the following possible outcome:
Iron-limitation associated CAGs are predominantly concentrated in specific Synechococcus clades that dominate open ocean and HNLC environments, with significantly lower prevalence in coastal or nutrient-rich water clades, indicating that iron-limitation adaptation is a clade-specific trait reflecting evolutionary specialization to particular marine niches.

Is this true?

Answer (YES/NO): NO